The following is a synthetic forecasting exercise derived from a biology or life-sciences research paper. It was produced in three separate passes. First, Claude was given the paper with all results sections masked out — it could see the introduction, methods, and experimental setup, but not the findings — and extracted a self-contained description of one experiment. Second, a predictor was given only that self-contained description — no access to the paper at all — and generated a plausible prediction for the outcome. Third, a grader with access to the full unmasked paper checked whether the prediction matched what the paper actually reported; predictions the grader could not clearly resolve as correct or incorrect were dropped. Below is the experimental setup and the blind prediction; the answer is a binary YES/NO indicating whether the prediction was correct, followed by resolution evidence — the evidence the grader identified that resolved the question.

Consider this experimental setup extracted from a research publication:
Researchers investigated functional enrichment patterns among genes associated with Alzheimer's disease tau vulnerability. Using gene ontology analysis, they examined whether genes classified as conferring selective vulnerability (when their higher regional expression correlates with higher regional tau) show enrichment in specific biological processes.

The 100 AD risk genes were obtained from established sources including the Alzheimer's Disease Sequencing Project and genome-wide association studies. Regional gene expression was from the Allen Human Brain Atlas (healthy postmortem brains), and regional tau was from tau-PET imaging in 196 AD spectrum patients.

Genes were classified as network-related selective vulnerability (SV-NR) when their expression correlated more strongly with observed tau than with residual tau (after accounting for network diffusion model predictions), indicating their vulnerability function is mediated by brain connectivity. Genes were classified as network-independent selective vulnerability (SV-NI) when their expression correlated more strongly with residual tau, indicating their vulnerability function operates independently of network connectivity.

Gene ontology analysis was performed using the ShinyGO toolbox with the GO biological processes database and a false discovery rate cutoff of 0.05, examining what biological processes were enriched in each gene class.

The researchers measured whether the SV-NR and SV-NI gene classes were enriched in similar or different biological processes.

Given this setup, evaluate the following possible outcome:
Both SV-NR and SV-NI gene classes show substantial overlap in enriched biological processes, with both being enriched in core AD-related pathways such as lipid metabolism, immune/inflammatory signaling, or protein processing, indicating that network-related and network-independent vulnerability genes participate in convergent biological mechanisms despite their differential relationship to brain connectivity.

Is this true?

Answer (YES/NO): NO